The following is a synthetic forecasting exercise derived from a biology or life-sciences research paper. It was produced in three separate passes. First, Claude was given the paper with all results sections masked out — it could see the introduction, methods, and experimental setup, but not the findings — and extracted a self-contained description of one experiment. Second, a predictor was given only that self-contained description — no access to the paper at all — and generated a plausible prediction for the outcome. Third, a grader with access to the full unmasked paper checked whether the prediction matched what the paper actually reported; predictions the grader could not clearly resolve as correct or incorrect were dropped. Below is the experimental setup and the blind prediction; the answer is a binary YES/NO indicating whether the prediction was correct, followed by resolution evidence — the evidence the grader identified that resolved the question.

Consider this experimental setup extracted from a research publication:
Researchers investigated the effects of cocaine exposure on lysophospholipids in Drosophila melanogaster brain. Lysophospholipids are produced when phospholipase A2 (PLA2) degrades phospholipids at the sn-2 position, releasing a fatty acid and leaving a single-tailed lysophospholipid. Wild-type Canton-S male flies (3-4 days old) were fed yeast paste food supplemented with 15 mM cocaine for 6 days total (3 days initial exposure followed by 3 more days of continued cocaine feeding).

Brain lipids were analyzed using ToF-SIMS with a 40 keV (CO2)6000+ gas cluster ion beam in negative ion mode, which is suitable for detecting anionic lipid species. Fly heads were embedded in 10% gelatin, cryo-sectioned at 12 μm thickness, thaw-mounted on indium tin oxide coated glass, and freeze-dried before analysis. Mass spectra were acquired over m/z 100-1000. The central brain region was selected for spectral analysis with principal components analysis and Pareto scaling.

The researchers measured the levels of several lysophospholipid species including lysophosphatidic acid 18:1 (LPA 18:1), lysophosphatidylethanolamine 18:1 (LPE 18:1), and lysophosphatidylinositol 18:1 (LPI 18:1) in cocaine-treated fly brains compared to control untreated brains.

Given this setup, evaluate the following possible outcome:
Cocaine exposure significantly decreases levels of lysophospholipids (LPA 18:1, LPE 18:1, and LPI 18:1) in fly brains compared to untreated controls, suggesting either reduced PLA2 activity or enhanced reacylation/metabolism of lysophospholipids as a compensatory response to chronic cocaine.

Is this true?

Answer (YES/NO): YES